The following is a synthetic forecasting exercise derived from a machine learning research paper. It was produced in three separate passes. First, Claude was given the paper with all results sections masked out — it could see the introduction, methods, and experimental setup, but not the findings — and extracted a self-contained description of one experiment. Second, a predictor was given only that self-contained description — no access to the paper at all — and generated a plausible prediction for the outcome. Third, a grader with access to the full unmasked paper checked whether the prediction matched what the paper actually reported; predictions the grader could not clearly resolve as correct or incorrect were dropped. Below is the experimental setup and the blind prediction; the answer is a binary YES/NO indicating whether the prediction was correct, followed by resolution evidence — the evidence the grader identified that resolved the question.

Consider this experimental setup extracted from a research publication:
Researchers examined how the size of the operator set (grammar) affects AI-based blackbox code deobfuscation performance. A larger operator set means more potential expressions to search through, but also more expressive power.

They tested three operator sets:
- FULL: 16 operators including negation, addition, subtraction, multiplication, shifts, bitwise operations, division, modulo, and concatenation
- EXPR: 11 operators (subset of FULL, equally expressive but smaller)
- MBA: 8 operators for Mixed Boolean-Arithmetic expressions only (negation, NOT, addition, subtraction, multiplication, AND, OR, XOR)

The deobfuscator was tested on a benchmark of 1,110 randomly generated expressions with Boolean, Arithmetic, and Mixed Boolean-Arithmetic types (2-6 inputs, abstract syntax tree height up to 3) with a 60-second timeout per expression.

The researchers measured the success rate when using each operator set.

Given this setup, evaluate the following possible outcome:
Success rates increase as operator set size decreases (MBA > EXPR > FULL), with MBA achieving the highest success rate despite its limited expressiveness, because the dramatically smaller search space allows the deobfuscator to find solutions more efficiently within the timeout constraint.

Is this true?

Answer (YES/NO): YES